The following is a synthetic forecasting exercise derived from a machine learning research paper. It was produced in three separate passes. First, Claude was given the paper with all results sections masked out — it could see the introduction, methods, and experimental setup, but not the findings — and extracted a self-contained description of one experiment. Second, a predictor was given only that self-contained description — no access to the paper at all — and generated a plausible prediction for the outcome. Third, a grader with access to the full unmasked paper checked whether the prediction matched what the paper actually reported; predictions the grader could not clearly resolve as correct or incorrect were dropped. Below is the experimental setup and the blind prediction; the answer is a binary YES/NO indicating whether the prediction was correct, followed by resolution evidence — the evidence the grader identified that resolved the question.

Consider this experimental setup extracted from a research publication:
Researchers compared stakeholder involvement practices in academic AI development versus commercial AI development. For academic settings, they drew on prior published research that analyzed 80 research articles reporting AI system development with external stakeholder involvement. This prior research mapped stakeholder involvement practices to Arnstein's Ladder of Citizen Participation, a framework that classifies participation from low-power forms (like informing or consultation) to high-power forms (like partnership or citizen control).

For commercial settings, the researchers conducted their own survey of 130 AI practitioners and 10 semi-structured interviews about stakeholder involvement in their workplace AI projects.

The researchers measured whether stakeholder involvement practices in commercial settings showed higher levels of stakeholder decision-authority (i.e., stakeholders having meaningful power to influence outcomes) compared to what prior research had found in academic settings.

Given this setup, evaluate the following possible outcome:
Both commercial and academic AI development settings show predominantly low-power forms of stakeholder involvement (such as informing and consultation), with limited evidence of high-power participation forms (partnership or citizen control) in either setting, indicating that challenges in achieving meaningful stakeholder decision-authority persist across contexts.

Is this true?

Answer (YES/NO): YES